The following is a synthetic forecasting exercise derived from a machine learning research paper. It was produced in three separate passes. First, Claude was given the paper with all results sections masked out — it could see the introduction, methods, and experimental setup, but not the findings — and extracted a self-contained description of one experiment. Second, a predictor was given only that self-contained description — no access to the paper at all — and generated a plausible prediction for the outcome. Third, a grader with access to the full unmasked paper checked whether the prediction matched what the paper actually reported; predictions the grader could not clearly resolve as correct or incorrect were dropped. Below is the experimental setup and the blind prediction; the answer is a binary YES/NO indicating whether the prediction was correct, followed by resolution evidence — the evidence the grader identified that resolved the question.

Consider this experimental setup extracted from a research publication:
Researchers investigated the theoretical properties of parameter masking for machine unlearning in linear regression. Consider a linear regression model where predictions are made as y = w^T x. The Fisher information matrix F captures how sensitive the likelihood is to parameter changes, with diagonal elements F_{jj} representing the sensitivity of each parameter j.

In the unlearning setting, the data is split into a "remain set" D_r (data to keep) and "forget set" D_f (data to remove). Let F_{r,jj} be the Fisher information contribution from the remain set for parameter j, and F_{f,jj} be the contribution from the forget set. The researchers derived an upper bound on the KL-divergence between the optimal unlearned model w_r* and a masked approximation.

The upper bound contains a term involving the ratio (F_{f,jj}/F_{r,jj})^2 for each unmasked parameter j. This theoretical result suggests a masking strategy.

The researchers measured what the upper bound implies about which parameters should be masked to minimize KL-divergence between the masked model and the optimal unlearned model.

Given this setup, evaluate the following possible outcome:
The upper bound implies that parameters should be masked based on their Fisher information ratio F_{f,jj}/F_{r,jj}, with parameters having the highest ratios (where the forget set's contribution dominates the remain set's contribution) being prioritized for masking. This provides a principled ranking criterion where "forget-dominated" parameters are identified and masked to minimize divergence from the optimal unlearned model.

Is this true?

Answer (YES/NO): NO